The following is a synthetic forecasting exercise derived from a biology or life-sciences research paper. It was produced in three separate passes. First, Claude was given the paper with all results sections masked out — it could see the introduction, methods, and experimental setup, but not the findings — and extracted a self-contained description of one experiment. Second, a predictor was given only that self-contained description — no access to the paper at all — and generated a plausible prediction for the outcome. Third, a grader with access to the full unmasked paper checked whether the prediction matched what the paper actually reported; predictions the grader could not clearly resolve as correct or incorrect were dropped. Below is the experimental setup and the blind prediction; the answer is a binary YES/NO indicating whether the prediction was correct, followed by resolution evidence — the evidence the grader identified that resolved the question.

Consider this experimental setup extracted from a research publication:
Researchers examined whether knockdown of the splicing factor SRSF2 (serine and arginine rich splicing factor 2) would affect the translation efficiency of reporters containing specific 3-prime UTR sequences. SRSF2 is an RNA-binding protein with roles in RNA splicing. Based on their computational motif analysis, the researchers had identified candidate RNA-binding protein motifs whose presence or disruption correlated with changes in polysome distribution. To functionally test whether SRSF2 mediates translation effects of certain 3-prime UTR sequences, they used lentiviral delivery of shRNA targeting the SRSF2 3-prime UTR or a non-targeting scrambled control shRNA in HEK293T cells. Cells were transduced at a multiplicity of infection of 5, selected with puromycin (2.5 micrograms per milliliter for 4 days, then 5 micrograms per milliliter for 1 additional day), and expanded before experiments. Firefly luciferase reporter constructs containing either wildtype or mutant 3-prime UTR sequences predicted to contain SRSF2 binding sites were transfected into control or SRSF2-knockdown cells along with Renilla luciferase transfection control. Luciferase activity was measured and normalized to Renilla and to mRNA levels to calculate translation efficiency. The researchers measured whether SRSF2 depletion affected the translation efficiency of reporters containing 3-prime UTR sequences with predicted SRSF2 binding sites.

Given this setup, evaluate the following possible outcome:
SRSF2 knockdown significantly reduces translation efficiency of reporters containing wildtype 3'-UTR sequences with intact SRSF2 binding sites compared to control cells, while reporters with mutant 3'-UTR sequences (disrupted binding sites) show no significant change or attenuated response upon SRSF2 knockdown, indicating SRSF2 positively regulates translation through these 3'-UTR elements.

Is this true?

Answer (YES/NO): NO